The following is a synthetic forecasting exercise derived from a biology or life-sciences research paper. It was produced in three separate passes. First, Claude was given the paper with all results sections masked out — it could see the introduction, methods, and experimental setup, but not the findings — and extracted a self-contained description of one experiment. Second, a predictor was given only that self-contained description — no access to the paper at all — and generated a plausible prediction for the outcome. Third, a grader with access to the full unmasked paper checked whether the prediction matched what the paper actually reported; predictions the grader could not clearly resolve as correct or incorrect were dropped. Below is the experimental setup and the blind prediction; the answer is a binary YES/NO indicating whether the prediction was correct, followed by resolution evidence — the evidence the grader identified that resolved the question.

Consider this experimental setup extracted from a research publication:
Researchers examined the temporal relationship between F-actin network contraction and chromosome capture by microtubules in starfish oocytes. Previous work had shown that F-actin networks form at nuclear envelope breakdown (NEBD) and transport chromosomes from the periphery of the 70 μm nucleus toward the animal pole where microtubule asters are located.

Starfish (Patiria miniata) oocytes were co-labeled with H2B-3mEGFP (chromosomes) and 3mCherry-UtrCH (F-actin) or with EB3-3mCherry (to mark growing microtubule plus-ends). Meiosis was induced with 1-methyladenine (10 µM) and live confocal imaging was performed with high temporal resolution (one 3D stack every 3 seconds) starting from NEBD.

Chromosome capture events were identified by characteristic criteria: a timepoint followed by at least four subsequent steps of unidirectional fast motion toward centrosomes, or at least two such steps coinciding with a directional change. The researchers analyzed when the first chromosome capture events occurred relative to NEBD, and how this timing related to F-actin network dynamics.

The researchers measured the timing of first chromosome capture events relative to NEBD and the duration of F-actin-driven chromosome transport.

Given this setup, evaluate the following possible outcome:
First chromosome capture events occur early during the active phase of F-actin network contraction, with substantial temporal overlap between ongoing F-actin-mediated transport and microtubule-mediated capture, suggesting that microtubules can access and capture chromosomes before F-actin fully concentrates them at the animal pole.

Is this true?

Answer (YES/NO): NO